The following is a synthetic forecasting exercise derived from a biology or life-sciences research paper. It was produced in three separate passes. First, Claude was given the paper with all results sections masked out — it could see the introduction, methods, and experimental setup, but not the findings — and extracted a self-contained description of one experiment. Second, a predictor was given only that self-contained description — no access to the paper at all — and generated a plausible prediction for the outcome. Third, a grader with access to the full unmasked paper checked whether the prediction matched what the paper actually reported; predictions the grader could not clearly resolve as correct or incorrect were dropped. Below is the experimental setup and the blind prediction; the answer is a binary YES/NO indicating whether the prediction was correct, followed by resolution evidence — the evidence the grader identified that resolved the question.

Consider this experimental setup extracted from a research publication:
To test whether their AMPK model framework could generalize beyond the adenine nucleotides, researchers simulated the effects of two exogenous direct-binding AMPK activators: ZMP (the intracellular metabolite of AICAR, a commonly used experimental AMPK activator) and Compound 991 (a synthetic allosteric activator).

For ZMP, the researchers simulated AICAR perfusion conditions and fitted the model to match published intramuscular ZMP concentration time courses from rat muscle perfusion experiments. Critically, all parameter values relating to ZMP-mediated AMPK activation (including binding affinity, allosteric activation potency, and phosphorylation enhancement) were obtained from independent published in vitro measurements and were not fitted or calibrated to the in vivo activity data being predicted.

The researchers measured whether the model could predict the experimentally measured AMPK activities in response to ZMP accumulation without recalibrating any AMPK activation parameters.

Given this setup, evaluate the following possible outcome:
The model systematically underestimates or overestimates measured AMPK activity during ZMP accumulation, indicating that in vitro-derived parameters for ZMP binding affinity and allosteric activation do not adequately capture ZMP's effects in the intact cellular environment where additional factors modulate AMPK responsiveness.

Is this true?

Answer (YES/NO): NO